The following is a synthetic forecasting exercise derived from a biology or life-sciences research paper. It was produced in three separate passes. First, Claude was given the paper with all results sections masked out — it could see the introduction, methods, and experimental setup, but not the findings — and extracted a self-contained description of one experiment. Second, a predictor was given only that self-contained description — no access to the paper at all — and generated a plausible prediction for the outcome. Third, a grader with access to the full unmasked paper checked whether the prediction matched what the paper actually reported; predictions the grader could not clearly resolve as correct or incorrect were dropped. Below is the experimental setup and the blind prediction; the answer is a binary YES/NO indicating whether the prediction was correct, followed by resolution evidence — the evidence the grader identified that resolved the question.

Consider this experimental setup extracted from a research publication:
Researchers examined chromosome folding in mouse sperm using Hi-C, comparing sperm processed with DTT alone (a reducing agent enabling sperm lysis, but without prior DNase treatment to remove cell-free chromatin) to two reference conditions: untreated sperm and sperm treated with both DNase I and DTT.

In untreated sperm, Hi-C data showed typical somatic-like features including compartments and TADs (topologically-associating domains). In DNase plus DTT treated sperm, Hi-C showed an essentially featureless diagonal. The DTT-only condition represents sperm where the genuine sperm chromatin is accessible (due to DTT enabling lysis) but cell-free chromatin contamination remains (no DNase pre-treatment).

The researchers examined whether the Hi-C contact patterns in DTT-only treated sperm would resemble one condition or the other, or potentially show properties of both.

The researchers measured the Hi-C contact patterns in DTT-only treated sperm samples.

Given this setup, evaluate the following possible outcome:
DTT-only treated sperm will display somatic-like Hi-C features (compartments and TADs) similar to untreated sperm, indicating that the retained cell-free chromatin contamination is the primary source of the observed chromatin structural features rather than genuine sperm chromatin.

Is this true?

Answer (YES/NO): NO